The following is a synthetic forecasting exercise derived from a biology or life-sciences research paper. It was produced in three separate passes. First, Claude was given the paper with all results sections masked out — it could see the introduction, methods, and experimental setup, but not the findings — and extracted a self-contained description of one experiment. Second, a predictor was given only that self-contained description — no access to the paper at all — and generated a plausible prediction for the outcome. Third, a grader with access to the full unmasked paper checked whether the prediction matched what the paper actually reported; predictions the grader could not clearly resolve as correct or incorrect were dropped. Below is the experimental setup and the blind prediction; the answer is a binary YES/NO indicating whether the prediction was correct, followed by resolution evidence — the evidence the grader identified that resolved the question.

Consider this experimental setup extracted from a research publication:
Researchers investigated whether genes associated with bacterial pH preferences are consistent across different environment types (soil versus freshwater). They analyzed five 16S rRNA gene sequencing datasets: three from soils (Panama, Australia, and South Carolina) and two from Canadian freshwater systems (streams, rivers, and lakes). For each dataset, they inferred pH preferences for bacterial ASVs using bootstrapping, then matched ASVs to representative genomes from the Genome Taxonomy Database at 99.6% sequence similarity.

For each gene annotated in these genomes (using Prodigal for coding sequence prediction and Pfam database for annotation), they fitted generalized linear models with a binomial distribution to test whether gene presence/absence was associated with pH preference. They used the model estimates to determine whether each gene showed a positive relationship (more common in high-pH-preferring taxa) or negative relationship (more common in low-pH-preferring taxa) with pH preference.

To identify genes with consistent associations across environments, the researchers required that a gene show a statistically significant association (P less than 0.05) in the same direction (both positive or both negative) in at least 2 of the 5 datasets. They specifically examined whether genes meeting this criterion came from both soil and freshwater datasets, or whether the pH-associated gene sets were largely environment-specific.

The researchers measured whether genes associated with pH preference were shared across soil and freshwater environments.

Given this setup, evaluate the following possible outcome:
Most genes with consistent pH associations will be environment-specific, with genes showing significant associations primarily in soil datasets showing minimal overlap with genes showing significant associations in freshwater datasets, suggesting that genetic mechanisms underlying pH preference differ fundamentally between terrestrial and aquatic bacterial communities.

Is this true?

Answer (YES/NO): NO